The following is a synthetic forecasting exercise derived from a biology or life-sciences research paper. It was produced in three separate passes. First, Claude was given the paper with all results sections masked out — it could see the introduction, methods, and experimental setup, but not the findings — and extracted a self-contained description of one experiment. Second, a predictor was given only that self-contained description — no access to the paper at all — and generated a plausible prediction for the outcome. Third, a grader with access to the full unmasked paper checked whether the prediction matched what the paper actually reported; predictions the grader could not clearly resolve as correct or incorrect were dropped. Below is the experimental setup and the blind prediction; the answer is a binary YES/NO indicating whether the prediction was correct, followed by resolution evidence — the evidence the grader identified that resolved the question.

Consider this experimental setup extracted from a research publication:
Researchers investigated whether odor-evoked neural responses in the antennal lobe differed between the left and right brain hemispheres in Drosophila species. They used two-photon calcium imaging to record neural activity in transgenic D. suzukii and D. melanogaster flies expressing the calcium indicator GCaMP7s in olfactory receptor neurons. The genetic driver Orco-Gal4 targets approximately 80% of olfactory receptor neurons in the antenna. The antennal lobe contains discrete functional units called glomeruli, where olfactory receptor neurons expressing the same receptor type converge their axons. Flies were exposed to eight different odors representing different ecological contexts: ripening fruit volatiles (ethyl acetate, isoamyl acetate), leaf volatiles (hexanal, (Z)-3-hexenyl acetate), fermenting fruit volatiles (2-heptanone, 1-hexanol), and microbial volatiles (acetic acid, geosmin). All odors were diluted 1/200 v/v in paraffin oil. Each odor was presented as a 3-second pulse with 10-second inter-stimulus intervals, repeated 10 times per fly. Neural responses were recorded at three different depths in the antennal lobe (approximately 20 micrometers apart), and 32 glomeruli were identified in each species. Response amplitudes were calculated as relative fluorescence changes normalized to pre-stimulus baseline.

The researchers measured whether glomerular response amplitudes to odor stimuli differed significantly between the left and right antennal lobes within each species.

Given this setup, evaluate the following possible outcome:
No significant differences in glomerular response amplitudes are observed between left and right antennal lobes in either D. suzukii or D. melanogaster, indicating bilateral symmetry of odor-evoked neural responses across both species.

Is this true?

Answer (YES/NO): YES